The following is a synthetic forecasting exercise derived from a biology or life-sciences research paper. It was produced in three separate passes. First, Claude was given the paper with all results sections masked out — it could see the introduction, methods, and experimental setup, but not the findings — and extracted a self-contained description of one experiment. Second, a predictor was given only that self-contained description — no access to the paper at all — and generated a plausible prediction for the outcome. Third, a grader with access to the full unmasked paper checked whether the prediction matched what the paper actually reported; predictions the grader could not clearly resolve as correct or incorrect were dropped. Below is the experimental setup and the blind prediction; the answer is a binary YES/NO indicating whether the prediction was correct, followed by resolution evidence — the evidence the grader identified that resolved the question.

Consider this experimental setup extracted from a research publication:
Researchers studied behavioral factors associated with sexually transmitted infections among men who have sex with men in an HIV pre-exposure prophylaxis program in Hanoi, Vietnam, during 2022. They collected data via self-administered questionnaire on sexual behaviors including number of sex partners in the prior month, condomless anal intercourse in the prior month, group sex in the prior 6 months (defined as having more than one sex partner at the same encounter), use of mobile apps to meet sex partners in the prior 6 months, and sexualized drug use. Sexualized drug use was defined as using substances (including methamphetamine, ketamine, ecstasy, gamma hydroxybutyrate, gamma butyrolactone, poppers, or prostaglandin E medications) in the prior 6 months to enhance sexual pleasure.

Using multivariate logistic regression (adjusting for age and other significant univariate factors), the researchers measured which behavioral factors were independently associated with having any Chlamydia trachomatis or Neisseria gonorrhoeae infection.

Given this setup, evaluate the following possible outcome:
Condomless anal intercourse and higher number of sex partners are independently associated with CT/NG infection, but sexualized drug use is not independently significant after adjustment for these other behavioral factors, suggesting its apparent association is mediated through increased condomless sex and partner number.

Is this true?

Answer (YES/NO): NO